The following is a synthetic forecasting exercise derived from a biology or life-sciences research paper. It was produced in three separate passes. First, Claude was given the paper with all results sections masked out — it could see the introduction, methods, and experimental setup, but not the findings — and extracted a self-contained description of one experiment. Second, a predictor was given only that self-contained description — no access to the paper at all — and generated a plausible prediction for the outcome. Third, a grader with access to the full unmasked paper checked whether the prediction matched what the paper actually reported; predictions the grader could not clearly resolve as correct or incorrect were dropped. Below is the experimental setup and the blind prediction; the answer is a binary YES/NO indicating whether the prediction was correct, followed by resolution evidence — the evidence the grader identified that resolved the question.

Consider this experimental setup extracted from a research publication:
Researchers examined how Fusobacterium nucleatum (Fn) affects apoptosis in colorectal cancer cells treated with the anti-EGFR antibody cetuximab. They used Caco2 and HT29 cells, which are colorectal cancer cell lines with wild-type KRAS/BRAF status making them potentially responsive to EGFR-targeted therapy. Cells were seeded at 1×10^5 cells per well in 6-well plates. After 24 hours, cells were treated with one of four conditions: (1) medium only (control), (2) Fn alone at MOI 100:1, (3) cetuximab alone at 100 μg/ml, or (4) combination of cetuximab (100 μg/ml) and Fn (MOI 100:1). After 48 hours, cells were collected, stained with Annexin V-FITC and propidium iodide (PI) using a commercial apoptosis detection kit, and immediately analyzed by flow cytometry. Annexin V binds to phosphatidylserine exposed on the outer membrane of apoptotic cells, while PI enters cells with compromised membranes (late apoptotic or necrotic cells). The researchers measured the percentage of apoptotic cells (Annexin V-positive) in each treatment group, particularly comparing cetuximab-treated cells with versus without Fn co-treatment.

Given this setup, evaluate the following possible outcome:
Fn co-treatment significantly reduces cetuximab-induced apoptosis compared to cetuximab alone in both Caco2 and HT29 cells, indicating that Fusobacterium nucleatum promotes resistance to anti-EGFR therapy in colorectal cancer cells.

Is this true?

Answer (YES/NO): YES